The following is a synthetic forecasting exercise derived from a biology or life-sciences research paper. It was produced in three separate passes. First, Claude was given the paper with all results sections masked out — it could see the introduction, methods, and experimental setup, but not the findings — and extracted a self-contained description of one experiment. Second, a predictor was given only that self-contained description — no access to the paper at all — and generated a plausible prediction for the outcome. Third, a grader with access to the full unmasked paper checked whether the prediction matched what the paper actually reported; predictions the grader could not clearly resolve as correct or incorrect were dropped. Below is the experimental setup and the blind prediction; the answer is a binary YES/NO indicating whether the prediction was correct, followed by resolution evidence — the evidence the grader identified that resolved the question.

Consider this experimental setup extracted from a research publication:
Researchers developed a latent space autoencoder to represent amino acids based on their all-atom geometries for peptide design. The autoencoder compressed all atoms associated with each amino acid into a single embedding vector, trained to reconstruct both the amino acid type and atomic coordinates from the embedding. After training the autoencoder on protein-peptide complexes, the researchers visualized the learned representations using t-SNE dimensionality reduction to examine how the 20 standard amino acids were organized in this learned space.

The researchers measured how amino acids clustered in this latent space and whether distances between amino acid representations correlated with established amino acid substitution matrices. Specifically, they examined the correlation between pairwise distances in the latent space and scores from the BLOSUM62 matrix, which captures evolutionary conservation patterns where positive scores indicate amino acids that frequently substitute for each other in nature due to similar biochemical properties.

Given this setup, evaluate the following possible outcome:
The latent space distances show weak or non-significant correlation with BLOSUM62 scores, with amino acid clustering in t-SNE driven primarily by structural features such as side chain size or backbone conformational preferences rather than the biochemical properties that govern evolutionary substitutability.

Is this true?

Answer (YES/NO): NO